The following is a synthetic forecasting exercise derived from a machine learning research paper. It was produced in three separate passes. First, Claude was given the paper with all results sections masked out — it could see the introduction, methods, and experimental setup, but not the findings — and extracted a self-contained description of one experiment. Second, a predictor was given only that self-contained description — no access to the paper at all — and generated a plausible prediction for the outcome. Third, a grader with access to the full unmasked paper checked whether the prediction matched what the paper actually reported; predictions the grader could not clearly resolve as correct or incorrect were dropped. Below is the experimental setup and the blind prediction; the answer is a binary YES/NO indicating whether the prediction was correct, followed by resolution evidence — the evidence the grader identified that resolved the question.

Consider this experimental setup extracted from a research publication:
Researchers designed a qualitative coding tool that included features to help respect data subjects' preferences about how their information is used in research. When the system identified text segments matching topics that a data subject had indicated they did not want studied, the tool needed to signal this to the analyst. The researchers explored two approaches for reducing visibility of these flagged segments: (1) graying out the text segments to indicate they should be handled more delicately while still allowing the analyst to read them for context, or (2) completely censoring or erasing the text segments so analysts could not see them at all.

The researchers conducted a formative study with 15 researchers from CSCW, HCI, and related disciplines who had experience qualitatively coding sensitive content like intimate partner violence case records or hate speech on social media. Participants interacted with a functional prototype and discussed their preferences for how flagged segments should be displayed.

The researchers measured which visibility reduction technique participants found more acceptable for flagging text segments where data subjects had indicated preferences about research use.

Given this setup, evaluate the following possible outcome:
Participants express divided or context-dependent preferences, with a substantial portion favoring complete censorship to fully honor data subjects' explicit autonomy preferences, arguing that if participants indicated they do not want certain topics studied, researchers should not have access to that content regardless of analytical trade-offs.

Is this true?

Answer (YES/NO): NO